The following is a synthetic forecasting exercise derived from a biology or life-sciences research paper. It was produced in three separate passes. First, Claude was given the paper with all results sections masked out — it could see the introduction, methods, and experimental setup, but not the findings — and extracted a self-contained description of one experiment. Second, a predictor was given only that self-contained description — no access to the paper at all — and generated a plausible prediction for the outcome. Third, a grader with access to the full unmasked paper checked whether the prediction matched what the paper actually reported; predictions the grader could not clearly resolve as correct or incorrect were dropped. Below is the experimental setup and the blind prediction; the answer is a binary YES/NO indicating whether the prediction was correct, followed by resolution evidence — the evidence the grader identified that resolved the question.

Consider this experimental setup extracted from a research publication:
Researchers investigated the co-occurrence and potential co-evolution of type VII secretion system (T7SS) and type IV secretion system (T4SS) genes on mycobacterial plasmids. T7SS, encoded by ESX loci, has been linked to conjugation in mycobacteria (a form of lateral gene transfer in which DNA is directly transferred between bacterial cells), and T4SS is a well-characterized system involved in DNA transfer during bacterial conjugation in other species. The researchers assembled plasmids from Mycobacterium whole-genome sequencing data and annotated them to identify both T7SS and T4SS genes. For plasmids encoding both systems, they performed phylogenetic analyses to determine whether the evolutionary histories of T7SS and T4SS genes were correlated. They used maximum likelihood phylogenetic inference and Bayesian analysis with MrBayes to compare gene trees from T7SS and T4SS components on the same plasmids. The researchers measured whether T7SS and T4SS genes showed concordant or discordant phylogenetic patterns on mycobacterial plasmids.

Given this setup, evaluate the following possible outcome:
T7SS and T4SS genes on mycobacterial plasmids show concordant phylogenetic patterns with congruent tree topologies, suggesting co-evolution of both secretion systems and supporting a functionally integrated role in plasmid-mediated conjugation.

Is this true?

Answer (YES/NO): YES